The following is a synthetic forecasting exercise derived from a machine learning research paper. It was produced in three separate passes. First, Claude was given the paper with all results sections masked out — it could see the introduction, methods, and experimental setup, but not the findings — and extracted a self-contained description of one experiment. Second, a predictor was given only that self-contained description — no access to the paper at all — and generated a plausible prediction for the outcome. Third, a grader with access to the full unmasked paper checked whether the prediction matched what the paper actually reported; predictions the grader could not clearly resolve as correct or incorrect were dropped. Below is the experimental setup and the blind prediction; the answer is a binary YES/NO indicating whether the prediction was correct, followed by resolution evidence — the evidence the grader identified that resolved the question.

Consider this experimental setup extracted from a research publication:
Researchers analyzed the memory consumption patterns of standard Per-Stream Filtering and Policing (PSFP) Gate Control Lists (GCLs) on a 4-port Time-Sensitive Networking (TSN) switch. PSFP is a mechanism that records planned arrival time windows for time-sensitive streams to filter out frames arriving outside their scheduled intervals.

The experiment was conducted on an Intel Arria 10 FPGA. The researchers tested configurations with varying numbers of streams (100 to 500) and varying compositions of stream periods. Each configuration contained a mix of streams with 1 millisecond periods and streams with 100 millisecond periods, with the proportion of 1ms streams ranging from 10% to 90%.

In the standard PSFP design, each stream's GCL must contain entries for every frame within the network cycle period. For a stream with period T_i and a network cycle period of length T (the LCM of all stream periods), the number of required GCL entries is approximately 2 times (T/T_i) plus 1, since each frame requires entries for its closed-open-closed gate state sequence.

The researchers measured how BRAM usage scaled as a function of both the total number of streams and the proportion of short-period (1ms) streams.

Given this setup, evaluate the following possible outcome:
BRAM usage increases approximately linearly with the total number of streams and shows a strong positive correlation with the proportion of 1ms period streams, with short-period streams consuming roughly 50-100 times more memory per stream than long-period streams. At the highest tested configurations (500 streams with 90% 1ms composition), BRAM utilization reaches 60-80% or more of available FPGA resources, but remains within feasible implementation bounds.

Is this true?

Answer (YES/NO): NO